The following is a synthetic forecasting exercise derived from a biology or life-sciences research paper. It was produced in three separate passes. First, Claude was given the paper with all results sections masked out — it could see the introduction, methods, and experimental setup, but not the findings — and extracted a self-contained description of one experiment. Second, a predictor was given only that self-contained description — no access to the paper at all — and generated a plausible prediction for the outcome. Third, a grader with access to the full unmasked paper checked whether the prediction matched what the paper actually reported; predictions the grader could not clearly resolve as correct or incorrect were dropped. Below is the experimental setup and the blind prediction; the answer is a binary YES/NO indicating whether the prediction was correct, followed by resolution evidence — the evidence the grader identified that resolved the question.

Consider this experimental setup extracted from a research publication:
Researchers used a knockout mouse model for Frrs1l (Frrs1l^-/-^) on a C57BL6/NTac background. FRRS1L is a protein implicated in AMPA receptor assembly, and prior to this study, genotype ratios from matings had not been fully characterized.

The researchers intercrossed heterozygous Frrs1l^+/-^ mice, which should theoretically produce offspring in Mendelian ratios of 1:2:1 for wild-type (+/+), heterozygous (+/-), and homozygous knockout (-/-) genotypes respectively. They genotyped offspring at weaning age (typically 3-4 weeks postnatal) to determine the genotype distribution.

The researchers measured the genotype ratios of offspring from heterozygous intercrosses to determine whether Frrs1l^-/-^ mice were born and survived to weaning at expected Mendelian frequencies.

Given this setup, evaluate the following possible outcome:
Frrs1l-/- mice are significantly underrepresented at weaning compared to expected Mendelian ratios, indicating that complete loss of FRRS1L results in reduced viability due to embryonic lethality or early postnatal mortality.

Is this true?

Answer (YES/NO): YES